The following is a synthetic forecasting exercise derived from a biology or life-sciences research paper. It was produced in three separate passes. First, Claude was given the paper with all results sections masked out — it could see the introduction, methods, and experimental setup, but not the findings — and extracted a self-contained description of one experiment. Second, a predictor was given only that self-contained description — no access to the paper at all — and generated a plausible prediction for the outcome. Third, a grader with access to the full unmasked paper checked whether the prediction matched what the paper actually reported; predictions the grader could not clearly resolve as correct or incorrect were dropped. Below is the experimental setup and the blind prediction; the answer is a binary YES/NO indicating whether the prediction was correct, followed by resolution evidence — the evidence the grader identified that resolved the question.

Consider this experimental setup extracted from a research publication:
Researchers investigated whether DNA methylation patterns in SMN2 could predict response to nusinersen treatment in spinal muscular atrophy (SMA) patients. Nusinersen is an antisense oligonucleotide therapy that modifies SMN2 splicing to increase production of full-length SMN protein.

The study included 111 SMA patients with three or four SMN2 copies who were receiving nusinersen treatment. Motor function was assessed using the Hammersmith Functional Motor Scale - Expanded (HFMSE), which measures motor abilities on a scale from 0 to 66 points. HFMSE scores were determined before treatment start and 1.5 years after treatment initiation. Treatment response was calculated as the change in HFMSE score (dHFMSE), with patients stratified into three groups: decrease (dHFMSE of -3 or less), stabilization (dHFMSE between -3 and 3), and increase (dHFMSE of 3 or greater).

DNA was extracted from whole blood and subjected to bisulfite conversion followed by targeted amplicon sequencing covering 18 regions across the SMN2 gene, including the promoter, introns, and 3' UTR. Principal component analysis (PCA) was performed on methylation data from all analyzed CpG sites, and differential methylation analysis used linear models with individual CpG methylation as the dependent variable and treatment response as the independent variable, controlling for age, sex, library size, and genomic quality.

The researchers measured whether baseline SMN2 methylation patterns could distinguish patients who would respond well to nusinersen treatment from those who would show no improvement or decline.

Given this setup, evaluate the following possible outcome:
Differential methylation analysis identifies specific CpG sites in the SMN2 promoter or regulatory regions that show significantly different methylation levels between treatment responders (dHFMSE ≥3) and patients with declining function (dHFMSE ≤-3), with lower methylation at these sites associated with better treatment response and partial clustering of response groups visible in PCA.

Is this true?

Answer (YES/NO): NO